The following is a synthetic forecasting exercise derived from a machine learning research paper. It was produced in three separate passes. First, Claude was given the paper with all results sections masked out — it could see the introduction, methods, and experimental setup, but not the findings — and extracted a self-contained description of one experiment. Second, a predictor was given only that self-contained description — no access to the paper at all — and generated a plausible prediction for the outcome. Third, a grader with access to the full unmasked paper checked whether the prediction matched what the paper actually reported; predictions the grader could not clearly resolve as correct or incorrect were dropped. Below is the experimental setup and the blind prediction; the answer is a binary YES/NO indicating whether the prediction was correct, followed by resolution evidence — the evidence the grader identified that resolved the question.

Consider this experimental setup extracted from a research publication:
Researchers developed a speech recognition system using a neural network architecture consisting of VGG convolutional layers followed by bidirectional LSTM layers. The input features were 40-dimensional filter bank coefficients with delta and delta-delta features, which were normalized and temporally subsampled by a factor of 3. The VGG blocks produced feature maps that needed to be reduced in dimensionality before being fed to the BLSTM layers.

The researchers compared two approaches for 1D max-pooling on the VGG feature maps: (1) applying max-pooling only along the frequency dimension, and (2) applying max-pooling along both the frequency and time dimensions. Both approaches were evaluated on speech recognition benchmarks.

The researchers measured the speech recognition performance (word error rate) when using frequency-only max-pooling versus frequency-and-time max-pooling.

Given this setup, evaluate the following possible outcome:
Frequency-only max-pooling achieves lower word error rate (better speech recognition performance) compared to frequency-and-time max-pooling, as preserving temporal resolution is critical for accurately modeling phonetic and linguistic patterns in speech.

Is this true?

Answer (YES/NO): YES